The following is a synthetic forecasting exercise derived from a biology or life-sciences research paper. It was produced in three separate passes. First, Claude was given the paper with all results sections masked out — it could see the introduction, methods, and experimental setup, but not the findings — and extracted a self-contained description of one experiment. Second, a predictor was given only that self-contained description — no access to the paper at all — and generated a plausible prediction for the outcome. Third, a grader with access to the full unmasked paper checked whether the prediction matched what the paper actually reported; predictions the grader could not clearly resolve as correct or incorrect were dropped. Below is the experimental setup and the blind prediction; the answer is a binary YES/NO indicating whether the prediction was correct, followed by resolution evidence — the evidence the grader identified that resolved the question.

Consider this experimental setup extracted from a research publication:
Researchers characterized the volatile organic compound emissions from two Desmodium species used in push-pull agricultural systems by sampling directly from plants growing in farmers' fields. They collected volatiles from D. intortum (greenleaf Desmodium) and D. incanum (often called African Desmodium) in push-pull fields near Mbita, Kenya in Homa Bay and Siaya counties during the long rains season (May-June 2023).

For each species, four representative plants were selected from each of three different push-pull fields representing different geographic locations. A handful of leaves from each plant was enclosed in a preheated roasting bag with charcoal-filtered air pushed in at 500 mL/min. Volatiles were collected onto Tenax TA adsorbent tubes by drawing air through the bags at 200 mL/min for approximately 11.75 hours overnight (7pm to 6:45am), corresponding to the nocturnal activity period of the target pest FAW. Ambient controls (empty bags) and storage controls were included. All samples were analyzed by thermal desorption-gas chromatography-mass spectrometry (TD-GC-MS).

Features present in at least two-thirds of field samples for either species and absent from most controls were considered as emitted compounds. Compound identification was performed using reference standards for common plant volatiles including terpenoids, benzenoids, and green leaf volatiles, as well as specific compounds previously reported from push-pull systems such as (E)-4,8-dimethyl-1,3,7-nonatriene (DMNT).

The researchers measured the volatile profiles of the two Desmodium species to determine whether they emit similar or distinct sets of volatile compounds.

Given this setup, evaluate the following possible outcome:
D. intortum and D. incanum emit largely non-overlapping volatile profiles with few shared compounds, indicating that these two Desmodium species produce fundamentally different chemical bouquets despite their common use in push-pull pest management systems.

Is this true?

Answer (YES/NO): NO